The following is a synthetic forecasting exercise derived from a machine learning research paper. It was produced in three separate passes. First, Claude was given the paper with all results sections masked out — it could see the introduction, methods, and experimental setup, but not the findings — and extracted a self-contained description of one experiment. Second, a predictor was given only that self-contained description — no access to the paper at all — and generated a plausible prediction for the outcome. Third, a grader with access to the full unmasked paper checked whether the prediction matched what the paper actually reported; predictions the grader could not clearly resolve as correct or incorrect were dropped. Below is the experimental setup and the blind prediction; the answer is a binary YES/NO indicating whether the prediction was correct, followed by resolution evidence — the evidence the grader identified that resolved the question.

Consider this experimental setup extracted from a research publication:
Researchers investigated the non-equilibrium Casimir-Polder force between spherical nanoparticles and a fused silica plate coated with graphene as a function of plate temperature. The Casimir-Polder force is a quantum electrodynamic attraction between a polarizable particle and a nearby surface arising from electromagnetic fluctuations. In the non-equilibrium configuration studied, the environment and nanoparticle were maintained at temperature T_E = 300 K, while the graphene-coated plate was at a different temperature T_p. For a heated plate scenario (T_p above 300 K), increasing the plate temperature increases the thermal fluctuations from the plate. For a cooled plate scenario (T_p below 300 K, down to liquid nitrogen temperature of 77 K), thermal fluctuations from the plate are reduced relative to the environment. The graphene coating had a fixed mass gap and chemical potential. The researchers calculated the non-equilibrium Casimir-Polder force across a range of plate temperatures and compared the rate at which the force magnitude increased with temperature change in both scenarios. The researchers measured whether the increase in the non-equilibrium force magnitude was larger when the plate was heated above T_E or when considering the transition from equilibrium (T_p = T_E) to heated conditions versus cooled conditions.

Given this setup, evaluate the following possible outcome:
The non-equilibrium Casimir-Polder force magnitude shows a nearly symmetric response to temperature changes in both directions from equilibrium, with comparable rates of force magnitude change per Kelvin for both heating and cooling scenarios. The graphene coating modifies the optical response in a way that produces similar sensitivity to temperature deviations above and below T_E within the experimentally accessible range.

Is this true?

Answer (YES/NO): NO